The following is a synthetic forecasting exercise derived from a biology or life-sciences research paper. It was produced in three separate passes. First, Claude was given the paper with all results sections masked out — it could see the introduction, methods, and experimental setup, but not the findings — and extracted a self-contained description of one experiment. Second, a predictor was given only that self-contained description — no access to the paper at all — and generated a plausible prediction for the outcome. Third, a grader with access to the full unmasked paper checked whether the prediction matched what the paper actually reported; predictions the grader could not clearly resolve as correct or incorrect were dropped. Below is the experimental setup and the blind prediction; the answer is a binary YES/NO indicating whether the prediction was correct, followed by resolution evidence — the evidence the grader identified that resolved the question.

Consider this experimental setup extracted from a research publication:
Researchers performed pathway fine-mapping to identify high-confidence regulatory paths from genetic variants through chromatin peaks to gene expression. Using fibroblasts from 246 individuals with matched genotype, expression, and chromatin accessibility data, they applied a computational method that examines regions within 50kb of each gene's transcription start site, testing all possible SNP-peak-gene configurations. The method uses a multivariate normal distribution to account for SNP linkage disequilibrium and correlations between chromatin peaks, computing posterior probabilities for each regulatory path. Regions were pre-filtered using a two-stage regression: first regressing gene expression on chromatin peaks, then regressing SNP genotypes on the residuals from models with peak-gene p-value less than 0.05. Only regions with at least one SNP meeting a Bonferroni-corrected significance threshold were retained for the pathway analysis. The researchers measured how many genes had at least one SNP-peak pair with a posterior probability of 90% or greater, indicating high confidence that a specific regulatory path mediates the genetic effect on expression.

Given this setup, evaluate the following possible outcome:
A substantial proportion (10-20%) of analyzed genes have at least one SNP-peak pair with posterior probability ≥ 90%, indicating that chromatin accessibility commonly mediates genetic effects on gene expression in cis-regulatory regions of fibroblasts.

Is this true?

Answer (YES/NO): NO